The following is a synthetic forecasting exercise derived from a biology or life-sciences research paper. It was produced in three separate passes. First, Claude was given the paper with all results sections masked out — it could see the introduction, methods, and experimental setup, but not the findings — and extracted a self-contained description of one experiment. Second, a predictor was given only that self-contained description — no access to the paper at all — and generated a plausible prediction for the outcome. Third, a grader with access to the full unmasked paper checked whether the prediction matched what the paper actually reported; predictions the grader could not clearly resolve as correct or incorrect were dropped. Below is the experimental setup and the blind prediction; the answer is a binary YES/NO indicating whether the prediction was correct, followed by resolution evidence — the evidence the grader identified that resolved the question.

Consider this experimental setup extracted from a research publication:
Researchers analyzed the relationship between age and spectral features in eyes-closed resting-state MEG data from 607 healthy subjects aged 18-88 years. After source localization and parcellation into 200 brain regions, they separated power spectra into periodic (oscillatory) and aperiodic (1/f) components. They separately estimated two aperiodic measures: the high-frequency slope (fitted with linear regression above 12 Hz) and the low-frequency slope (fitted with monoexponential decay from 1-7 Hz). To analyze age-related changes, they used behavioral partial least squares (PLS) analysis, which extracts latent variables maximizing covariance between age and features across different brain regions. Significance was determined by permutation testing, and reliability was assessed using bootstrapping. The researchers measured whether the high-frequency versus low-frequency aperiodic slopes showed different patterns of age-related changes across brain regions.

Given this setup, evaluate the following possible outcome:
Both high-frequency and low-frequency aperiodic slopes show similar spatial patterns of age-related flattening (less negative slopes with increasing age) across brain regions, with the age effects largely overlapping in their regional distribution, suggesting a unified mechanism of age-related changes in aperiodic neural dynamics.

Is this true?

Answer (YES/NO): NO